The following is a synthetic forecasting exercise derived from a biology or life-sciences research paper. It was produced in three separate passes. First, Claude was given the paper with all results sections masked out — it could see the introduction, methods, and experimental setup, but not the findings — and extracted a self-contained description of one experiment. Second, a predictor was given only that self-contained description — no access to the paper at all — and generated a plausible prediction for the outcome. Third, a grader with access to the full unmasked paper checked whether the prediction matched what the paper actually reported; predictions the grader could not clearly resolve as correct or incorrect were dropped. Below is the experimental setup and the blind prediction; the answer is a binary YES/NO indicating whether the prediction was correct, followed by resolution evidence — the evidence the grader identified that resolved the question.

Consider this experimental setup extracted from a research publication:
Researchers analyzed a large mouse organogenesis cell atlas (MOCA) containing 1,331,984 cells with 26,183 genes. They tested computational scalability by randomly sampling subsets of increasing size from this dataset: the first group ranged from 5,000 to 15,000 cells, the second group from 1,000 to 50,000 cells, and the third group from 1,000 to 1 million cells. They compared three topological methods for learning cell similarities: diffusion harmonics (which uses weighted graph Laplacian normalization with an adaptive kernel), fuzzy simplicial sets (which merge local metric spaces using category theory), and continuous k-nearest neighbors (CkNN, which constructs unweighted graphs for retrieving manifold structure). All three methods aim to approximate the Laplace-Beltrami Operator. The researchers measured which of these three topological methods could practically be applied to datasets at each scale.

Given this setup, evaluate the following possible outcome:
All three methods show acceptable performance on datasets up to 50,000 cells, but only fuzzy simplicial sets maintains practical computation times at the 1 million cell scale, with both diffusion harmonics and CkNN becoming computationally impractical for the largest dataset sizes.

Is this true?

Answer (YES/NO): NO